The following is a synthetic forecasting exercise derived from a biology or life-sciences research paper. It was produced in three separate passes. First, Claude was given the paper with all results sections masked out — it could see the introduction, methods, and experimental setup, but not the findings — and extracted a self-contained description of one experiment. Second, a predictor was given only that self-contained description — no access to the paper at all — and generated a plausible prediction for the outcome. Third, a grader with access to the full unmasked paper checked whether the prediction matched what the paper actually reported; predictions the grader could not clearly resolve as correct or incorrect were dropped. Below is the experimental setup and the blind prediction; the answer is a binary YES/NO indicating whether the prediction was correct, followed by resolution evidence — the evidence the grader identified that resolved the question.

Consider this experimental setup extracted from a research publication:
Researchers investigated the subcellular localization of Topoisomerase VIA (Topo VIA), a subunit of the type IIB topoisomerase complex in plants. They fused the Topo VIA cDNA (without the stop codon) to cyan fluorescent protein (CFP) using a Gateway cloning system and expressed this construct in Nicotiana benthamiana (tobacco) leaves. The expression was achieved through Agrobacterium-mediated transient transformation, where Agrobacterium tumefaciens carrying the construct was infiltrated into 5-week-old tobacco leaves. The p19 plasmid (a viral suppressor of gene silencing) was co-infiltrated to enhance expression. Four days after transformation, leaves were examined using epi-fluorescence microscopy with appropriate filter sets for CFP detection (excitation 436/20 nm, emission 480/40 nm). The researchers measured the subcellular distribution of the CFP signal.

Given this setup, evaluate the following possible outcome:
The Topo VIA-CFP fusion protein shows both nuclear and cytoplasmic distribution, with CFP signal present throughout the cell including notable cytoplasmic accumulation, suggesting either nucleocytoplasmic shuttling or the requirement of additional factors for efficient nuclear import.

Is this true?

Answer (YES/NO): NO